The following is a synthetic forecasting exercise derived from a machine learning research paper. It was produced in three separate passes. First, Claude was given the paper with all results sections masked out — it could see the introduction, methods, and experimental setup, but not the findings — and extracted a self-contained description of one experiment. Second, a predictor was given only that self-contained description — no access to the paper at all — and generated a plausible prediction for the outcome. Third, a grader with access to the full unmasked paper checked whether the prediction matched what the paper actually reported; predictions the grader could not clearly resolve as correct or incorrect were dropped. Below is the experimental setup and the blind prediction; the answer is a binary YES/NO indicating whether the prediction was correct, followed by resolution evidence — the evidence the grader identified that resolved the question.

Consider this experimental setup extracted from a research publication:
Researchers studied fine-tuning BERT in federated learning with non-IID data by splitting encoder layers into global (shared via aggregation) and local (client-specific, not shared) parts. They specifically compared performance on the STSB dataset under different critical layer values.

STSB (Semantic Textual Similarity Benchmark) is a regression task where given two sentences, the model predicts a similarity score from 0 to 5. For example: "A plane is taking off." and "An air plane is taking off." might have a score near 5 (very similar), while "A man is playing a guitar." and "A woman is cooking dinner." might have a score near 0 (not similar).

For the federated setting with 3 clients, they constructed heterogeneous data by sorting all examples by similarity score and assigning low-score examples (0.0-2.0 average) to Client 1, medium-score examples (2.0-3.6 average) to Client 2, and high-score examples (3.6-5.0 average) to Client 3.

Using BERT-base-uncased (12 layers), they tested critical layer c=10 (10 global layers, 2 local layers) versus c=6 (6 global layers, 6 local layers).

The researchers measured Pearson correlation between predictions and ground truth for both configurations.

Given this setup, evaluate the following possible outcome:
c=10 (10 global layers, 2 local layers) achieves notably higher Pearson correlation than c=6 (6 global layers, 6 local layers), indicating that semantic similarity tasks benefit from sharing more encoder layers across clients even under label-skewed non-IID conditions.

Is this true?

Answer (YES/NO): YES